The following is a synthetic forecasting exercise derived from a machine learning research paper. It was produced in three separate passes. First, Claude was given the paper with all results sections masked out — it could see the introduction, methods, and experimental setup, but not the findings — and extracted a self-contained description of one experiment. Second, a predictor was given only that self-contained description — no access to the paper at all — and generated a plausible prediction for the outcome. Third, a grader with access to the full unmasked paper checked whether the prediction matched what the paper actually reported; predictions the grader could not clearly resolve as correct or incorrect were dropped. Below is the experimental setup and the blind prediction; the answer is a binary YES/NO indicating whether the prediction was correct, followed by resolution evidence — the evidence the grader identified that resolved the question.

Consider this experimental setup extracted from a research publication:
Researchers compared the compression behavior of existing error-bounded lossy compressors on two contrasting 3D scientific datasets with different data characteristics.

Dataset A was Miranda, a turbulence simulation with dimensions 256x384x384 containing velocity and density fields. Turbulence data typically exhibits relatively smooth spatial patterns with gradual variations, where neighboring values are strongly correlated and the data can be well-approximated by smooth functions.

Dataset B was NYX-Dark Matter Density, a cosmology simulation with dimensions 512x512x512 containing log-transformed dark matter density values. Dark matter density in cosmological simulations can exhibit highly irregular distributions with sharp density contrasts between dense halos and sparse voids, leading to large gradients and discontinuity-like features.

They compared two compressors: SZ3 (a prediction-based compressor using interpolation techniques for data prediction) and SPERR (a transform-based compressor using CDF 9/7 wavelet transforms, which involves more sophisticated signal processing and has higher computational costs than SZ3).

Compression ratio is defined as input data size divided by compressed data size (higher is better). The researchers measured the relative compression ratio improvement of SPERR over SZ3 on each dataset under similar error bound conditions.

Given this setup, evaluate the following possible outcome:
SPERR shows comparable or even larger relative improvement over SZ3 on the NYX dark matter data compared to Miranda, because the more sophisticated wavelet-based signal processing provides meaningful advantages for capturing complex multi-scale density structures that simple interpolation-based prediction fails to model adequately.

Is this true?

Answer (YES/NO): NO